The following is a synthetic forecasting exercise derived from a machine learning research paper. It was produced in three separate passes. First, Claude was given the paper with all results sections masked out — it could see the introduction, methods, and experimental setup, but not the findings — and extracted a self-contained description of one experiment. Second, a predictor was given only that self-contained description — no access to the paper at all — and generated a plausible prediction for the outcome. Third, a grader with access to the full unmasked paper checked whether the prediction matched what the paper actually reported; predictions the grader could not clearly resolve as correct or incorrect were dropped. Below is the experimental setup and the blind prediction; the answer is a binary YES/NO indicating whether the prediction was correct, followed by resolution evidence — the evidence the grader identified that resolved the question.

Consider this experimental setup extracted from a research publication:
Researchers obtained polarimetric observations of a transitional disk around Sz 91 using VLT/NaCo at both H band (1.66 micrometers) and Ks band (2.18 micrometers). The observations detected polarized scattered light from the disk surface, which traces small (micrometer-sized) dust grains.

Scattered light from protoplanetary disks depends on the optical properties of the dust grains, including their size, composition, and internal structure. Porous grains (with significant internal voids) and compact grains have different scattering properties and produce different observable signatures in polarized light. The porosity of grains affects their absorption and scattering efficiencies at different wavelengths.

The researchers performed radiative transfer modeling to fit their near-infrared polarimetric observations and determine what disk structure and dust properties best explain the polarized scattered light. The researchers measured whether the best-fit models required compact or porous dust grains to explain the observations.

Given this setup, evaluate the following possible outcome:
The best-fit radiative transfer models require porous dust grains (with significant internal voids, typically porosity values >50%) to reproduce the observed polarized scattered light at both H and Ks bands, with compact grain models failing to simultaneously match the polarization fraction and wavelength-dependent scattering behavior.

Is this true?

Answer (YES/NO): NO